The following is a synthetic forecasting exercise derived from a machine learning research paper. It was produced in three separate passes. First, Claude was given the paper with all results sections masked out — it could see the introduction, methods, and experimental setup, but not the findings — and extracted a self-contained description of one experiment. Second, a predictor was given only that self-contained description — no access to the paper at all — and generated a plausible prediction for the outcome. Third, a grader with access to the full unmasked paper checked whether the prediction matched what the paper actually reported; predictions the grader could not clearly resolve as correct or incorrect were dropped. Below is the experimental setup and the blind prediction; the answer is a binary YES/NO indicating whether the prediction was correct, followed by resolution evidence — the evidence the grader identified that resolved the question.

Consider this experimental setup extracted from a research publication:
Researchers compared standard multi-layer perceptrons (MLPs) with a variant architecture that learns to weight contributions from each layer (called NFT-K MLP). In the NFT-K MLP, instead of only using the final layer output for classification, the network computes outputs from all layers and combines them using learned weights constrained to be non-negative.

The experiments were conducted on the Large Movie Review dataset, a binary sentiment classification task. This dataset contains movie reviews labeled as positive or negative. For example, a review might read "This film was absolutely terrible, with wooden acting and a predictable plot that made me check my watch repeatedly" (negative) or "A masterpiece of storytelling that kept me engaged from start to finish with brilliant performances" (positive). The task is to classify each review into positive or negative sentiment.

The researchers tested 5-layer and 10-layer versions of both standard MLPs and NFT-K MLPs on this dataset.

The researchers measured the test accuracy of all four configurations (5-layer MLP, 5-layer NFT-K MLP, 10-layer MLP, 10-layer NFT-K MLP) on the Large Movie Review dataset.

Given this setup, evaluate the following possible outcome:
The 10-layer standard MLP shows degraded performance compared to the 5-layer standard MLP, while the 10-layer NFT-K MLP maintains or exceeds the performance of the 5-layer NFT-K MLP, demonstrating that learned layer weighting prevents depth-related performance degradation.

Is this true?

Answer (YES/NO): YES